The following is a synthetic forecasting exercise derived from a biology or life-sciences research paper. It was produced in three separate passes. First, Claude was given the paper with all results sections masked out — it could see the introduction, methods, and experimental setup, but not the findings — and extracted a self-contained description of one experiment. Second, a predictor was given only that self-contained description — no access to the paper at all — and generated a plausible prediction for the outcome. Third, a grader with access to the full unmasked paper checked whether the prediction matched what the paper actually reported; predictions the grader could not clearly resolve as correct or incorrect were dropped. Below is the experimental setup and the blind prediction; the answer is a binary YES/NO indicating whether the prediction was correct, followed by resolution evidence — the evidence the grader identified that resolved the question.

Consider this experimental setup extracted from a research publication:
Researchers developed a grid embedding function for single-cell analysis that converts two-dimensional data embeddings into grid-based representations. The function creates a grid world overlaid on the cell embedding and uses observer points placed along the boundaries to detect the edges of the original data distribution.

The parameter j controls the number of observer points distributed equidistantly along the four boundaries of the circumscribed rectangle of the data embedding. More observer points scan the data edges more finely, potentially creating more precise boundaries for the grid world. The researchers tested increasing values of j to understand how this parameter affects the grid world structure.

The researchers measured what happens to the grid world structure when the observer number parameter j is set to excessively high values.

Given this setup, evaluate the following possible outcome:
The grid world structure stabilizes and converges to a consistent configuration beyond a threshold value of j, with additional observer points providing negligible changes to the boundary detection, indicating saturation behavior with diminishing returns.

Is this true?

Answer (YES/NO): NO